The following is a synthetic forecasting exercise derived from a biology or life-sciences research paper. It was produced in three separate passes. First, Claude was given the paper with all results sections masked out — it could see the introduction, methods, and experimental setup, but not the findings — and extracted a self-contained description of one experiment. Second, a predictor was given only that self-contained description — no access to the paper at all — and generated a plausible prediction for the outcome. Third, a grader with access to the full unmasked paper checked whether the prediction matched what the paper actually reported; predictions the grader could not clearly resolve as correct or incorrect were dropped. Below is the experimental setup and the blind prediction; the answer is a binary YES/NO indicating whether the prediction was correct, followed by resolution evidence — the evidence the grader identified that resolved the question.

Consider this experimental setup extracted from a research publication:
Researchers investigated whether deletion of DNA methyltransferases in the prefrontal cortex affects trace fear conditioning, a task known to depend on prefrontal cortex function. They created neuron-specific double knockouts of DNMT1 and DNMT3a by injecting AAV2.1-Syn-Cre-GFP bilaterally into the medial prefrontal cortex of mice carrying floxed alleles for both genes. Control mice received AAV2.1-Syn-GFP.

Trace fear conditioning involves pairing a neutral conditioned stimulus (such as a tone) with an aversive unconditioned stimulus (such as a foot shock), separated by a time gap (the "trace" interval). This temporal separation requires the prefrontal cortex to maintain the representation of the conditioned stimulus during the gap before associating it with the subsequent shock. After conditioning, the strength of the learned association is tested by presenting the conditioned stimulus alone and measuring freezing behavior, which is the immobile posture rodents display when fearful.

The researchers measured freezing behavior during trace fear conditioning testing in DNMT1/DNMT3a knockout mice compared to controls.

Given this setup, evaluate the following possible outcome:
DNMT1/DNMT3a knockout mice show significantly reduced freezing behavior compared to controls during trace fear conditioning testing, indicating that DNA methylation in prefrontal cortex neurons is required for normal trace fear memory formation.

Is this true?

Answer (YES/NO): NO